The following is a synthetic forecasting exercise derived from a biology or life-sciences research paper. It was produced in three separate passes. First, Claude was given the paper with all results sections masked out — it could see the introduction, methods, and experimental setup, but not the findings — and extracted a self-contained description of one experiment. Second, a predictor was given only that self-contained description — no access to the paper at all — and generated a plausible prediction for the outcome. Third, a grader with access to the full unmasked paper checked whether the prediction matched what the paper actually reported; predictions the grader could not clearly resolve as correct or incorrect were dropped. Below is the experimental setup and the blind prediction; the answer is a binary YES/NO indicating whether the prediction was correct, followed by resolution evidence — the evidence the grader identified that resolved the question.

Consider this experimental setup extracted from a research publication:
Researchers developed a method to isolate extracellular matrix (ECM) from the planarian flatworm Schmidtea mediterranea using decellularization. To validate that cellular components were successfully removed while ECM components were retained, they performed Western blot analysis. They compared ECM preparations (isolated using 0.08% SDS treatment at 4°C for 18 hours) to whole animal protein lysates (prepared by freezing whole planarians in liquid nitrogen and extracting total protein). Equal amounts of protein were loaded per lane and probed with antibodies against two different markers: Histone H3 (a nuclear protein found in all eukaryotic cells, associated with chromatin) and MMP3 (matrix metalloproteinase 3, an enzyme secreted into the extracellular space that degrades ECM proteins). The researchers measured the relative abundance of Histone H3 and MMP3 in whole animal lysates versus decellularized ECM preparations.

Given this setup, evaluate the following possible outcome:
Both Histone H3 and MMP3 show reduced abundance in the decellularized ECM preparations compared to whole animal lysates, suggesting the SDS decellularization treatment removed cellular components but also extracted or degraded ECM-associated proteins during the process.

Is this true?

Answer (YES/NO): NO